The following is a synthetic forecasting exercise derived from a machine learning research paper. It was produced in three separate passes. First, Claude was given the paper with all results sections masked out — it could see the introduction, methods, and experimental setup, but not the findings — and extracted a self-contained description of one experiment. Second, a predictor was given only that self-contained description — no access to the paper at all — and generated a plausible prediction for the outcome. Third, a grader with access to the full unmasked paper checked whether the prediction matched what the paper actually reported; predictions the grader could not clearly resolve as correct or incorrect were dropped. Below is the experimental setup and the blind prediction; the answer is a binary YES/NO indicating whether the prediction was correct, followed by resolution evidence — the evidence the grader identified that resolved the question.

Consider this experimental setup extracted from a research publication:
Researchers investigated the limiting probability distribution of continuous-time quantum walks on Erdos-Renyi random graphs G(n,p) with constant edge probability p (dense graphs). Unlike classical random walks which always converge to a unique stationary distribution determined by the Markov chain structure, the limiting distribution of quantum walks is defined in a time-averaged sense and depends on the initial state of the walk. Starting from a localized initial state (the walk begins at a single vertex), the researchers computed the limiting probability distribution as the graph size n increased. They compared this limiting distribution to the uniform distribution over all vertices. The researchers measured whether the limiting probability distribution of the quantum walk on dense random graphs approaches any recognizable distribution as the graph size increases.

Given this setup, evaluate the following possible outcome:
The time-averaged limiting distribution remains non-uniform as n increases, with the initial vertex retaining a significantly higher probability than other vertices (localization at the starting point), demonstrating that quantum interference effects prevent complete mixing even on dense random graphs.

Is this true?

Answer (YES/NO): NO